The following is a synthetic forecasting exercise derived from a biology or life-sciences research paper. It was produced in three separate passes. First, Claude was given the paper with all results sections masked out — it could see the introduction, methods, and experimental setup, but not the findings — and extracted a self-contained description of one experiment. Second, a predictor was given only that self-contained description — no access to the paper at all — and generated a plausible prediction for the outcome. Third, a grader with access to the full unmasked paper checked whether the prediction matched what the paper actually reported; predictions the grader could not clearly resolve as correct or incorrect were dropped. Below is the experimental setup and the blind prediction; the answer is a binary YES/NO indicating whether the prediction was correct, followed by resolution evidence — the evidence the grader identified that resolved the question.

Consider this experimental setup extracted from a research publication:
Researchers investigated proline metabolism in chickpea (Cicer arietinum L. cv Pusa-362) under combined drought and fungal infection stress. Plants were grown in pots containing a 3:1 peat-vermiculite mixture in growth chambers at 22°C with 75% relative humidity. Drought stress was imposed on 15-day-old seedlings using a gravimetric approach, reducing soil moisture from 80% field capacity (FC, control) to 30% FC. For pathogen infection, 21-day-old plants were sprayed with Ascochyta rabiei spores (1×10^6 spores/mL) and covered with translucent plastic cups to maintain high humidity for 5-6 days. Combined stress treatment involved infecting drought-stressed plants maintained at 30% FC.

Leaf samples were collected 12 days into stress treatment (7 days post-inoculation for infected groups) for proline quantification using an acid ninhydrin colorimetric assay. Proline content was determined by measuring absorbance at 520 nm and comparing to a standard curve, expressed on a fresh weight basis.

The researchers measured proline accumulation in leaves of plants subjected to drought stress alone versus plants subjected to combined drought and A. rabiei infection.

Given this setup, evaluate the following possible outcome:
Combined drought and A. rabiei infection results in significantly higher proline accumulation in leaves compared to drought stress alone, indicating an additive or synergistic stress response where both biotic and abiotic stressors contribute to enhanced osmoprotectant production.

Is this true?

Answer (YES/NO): NO